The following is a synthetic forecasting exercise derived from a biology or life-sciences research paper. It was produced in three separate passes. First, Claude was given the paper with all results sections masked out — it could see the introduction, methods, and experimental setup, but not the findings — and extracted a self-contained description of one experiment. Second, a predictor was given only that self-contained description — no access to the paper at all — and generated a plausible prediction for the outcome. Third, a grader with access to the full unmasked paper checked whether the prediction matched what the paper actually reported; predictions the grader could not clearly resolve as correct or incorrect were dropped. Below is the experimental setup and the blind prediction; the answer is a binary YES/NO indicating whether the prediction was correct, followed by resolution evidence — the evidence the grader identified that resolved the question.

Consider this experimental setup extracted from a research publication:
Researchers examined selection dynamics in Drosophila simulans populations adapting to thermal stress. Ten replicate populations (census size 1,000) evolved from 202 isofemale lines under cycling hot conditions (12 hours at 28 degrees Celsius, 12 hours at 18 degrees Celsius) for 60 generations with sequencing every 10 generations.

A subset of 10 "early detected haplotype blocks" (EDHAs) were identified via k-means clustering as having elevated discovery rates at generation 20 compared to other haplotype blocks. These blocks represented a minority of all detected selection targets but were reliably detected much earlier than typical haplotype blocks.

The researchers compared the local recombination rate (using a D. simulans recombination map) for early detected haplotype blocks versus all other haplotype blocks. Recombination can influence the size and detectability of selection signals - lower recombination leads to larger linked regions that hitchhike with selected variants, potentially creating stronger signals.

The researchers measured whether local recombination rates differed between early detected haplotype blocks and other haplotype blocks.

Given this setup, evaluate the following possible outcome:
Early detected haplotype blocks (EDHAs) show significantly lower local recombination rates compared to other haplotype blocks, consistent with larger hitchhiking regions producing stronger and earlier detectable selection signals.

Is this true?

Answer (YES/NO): NO